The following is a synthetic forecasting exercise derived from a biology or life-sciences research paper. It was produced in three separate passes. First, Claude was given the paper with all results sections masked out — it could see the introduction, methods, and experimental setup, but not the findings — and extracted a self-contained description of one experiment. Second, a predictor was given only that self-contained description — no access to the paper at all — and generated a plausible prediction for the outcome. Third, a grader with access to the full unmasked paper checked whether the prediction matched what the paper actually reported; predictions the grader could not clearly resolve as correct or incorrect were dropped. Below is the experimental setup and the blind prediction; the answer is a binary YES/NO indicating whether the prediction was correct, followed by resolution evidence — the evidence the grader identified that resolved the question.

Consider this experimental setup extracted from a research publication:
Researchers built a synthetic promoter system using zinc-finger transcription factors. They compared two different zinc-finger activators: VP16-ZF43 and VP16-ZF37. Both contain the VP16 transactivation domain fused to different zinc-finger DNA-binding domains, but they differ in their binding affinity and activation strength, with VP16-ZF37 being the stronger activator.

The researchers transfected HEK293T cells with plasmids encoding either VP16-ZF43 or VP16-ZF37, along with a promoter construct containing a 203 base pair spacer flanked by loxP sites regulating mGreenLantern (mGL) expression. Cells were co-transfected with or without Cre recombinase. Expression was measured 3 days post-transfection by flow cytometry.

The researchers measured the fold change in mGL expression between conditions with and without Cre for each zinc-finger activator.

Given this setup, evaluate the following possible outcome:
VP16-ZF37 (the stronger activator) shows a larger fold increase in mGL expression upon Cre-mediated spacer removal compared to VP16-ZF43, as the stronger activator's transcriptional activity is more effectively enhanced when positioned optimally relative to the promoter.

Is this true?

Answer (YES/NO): YES